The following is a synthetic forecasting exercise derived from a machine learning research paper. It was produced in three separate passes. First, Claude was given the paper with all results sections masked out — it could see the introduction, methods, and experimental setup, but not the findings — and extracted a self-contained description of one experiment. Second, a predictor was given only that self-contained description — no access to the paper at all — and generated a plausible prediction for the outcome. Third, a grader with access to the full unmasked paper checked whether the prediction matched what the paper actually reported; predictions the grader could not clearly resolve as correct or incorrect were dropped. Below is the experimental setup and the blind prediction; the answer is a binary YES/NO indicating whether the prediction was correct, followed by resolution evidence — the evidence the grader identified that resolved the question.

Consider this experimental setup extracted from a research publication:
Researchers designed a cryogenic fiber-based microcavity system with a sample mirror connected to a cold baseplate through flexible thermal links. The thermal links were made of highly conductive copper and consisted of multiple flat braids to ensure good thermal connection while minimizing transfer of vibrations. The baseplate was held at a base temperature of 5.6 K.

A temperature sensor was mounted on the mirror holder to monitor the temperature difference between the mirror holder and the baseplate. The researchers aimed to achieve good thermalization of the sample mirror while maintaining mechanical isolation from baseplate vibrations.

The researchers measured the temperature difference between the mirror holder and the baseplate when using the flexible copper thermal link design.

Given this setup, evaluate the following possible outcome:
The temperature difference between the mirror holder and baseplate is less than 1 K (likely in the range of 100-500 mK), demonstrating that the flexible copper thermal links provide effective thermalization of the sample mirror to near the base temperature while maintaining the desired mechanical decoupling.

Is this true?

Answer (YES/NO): YES